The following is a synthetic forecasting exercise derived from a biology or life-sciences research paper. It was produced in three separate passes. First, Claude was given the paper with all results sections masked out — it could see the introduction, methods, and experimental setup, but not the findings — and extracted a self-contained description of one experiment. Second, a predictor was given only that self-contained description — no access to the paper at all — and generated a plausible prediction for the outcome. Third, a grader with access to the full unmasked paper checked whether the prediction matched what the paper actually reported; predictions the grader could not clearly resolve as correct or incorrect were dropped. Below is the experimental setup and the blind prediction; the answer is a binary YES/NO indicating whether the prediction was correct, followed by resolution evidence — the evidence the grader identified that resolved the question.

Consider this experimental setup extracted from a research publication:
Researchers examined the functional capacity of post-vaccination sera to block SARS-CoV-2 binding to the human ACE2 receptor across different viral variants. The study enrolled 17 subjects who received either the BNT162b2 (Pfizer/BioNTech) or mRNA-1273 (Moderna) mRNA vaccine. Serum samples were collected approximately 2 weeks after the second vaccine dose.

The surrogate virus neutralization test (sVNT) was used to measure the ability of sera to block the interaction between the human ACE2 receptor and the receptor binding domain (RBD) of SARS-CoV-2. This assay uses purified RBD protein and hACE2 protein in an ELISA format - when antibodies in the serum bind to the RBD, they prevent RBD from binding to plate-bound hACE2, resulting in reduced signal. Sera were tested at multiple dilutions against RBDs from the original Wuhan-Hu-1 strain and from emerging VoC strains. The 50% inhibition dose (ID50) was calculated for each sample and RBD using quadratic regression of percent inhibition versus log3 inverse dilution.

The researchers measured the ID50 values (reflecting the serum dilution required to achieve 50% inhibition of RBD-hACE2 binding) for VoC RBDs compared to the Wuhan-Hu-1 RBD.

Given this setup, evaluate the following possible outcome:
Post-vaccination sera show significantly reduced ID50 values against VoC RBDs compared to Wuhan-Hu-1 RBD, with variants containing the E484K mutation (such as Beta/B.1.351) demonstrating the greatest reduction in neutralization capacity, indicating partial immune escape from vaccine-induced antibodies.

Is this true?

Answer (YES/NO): NO